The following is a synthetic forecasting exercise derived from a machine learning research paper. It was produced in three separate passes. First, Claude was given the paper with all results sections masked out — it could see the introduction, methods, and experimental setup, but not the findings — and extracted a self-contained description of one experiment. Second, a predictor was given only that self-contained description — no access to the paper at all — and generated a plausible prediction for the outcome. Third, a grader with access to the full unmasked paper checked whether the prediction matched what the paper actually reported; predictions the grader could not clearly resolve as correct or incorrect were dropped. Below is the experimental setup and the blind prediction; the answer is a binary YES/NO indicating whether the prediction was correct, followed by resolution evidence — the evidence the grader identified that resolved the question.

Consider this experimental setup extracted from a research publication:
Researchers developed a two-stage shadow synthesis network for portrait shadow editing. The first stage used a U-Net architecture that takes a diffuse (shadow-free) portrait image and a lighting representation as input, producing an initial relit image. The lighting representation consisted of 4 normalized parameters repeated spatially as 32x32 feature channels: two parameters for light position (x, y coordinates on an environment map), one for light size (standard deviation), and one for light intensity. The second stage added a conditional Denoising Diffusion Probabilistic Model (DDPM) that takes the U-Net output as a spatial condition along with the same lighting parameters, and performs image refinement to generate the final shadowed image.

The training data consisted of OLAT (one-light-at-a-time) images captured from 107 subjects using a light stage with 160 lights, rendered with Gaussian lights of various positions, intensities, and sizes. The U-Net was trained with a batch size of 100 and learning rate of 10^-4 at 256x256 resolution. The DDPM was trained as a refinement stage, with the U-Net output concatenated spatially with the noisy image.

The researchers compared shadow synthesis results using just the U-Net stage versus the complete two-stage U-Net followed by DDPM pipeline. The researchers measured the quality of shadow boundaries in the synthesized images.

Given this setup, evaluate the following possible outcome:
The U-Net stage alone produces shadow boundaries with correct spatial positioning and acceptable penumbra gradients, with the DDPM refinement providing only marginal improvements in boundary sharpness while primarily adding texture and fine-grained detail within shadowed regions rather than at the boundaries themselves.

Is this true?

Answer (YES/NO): NO